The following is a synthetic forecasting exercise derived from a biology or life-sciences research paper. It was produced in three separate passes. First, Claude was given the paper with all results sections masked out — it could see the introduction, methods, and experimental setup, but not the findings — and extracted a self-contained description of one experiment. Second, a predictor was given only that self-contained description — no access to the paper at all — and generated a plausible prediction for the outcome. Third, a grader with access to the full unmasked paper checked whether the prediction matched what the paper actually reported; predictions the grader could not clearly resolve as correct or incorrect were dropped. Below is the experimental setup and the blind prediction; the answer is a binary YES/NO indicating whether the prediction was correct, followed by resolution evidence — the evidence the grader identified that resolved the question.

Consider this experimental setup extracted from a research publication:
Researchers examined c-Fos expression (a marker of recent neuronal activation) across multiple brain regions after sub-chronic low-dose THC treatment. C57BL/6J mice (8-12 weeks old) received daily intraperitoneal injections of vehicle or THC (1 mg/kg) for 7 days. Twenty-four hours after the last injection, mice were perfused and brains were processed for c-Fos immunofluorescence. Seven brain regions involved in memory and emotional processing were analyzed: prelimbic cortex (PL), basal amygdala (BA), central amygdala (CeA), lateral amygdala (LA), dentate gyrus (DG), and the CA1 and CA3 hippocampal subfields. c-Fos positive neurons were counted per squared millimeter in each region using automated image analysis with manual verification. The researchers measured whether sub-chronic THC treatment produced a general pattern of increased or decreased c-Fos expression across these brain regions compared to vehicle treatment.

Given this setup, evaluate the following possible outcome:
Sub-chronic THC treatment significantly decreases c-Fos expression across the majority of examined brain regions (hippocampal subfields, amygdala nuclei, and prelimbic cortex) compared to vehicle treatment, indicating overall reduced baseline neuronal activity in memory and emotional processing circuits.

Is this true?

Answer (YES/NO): NO